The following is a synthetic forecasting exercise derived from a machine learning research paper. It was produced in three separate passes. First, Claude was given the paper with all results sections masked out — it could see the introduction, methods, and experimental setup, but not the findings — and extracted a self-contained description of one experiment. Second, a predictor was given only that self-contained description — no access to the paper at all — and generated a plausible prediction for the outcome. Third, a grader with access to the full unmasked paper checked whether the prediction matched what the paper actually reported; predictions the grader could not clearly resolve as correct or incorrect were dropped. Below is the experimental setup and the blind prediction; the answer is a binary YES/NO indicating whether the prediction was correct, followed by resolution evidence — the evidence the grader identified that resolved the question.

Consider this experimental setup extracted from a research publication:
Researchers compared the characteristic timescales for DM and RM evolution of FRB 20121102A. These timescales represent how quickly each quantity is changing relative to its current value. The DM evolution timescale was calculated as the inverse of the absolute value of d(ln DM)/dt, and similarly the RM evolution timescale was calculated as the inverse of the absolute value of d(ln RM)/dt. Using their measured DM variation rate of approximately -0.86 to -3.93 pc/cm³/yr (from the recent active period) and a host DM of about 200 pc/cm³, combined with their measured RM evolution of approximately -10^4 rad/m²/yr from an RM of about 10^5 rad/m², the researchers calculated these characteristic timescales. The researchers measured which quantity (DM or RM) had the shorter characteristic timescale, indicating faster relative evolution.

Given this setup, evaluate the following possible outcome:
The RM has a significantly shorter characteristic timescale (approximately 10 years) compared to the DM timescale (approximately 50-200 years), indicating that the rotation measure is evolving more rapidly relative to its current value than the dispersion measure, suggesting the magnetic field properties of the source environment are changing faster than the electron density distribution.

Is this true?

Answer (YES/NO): YES